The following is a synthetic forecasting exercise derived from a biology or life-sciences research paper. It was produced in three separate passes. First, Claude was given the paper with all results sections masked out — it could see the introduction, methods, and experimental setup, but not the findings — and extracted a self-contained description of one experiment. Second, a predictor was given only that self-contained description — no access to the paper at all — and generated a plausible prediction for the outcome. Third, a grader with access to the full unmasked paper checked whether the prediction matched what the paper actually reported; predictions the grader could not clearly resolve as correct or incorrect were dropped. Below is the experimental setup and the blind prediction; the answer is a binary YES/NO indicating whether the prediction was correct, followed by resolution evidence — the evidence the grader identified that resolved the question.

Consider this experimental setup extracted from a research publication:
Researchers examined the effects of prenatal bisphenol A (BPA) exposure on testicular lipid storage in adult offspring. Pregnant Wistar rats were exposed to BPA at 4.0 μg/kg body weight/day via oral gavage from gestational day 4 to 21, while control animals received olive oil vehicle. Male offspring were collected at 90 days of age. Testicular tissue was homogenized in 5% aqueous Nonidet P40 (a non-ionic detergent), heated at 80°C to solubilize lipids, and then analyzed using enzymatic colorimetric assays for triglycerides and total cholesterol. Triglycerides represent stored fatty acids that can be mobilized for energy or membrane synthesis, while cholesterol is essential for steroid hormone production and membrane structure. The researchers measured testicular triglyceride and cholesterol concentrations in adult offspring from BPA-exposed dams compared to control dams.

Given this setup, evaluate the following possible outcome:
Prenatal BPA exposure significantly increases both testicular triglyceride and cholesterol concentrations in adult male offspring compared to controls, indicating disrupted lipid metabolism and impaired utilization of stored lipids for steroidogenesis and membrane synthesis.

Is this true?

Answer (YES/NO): NO